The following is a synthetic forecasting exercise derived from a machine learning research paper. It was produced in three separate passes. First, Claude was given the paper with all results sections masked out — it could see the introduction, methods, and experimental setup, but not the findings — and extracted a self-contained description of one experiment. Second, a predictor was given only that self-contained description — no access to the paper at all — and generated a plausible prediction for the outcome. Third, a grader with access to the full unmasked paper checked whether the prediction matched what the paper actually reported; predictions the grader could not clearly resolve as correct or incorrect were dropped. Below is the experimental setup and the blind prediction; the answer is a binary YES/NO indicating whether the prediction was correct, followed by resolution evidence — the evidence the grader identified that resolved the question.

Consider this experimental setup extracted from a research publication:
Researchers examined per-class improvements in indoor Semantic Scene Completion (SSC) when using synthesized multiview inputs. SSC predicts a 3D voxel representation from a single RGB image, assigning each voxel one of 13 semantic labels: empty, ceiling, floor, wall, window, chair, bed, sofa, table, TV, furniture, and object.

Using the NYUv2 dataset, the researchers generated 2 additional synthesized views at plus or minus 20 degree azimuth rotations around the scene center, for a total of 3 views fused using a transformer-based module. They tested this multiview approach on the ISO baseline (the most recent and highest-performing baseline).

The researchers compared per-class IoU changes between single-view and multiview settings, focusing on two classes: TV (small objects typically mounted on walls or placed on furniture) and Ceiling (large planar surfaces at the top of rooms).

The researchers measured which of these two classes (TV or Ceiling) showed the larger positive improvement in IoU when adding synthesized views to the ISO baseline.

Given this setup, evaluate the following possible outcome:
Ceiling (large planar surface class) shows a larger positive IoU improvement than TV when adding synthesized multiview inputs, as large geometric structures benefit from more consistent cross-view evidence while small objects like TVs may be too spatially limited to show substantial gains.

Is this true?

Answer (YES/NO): NO